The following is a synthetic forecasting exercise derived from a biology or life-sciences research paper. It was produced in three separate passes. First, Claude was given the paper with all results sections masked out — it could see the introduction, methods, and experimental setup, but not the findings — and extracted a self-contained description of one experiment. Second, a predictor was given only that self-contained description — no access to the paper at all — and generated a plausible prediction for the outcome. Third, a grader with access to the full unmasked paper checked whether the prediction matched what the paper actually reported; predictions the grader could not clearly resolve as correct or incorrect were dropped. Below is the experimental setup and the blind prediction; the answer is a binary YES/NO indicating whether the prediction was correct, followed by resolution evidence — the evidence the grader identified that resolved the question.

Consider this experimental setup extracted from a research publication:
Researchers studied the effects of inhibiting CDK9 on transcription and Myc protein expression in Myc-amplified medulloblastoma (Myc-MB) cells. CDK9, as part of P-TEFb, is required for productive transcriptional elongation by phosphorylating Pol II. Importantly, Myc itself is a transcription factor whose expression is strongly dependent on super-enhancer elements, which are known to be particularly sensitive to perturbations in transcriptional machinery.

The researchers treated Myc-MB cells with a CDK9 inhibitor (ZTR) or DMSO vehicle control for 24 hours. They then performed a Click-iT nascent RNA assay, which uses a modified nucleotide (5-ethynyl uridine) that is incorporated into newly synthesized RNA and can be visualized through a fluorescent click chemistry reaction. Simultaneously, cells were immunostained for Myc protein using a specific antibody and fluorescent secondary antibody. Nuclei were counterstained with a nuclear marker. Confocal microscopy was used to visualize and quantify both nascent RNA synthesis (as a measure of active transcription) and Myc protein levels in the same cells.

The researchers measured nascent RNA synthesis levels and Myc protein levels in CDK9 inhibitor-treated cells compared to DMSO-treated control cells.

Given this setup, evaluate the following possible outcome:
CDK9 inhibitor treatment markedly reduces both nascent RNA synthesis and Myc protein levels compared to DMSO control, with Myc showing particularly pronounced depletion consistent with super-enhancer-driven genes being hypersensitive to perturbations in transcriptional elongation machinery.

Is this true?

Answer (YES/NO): YES